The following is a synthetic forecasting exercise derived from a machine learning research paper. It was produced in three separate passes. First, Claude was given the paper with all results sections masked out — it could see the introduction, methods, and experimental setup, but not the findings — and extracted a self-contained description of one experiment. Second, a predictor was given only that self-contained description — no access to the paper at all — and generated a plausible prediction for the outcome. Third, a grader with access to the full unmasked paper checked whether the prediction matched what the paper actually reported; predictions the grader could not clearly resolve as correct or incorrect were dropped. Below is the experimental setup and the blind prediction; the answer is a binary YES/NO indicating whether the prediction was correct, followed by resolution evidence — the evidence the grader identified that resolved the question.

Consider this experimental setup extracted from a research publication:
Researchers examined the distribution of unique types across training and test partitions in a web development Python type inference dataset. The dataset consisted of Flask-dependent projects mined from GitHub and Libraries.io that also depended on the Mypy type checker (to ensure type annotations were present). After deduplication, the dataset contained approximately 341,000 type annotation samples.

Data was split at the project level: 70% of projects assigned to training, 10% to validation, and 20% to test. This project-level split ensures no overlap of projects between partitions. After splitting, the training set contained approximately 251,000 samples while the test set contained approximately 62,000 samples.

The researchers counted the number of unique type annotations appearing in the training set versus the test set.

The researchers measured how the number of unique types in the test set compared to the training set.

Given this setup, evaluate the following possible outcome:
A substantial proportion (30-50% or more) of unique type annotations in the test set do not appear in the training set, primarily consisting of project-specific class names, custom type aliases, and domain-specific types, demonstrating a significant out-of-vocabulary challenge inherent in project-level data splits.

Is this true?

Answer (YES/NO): YES